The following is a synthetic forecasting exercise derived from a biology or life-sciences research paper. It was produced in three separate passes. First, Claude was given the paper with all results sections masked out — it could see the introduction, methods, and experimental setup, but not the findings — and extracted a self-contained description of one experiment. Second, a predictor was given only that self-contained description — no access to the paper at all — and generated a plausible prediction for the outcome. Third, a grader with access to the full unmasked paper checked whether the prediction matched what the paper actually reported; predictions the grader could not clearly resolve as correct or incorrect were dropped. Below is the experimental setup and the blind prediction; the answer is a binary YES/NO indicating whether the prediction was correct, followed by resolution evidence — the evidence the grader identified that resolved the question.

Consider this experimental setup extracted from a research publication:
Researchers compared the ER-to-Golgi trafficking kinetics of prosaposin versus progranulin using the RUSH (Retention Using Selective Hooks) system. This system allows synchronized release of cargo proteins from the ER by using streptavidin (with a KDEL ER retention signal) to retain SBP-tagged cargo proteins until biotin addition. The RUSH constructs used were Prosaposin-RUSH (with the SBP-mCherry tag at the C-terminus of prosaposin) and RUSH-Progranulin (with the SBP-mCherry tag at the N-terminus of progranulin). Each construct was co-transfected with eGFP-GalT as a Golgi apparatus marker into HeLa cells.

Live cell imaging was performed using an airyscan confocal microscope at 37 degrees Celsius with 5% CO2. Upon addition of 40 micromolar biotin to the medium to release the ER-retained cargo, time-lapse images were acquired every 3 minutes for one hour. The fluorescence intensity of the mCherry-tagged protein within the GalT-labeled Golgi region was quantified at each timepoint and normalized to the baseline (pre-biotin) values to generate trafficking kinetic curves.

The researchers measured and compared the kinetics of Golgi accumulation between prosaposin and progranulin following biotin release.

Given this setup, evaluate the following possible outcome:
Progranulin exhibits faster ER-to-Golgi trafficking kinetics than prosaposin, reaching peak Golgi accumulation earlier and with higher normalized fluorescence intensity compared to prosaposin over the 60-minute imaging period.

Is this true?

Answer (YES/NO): NO